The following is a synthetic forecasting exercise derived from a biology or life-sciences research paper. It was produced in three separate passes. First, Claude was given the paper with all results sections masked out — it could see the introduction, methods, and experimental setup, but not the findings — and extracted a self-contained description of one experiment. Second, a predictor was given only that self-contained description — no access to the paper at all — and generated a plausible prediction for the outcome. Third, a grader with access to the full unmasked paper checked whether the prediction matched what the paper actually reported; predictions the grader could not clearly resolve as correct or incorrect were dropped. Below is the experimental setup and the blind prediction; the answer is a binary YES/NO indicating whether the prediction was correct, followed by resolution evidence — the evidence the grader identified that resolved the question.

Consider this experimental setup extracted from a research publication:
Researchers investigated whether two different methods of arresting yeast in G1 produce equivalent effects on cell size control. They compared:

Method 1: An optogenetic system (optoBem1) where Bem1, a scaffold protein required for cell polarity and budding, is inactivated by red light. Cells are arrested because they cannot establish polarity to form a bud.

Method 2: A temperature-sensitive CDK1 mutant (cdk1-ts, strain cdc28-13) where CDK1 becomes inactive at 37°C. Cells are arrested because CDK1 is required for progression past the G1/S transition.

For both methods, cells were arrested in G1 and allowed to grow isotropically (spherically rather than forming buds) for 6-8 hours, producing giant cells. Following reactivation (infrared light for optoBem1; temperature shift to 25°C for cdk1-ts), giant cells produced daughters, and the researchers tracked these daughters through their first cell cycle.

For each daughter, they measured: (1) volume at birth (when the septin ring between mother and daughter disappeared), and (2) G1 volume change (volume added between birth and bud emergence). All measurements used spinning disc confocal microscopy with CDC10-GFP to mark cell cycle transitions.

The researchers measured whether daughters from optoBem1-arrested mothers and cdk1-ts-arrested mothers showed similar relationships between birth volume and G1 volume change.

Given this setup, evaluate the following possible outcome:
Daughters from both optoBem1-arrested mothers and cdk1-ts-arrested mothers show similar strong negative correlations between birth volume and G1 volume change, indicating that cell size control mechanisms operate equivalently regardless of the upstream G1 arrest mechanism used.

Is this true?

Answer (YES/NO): NO